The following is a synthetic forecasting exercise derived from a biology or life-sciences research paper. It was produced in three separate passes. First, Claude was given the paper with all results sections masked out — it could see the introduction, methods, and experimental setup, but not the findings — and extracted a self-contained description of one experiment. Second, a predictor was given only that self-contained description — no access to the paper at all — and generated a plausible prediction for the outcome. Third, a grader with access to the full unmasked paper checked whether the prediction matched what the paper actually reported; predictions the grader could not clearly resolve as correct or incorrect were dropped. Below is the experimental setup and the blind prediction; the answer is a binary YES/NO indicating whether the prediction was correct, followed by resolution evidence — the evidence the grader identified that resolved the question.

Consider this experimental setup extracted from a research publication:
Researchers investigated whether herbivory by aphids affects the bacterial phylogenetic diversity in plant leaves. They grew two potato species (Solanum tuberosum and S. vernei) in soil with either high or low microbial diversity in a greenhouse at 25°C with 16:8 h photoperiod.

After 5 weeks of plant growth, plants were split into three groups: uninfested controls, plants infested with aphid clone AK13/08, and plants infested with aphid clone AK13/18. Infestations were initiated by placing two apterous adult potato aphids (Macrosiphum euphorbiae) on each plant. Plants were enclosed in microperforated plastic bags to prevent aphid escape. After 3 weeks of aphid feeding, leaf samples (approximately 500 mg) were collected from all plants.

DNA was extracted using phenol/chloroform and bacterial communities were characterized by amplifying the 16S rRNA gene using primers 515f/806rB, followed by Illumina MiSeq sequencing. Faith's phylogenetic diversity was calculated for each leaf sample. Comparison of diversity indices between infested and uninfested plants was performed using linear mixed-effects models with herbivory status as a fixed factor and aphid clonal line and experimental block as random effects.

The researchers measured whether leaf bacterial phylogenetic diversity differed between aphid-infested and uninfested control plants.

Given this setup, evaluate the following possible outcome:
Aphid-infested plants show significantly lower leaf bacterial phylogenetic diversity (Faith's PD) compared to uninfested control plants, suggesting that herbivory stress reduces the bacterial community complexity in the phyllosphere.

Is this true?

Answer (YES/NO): NO